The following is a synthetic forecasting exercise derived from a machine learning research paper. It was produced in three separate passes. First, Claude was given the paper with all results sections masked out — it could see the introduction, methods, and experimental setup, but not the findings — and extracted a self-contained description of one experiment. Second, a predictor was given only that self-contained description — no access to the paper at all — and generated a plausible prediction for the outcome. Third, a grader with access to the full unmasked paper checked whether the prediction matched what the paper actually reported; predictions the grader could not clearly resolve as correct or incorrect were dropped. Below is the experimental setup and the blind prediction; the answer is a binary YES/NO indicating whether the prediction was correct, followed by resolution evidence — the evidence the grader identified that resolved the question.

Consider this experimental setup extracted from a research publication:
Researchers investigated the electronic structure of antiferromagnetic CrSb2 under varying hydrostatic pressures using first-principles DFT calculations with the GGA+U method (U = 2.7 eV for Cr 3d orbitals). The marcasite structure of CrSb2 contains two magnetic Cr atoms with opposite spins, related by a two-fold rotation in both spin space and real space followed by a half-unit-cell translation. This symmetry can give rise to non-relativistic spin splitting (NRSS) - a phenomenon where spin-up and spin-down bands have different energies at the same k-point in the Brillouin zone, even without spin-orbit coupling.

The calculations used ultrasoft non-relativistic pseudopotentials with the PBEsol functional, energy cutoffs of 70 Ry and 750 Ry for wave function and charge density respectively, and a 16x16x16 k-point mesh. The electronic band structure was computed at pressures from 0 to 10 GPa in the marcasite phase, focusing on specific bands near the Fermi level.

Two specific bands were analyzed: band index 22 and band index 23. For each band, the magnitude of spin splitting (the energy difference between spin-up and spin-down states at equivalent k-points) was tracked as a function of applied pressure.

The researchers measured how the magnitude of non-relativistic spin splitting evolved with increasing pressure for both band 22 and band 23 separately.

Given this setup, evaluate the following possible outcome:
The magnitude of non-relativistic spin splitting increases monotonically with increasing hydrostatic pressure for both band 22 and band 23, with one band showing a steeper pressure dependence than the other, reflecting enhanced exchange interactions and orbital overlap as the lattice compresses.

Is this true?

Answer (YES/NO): NO